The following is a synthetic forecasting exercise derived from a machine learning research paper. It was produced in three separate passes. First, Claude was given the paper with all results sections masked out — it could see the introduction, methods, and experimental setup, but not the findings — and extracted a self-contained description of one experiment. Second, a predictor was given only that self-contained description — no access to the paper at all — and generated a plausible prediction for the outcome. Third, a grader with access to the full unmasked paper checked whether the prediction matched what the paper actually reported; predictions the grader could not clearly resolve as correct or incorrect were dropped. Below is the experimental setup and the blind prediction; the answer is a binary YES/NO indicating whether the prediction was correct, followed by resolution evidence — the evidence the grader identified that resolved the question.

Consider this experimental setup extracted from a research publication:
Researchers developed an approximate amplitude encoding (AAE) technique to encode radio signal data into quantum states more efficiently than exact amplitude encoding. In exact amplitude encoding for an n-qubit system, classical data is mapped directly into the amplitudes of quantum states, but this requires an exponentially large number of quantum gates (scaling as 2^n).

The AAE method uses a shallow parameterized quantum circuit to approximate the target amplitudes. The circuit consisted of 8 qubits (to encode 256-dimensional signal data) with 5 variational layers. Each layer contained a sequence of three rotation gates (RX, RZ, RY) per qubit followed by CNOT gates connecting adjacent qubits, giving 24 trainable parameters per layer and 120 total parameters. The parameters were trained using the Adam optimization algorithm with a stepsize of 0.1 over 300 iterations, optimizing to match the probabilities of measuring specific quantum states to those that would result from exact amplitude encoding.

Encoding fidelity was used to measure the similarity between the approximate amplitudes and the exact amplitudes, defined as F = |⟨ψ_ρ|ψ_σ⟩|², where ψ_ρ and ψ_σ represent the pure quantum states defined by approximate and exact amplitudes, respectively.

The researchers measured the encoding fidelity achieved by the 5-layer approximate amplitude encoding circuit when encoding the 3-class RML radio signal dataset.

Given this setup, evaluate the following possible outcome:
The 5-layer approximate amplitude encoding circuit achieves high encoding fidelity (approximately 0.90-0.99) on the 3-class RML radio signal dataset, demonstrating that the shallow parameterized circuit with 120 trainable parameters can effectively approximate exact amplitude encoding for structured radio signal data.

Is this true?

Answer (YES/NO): NO